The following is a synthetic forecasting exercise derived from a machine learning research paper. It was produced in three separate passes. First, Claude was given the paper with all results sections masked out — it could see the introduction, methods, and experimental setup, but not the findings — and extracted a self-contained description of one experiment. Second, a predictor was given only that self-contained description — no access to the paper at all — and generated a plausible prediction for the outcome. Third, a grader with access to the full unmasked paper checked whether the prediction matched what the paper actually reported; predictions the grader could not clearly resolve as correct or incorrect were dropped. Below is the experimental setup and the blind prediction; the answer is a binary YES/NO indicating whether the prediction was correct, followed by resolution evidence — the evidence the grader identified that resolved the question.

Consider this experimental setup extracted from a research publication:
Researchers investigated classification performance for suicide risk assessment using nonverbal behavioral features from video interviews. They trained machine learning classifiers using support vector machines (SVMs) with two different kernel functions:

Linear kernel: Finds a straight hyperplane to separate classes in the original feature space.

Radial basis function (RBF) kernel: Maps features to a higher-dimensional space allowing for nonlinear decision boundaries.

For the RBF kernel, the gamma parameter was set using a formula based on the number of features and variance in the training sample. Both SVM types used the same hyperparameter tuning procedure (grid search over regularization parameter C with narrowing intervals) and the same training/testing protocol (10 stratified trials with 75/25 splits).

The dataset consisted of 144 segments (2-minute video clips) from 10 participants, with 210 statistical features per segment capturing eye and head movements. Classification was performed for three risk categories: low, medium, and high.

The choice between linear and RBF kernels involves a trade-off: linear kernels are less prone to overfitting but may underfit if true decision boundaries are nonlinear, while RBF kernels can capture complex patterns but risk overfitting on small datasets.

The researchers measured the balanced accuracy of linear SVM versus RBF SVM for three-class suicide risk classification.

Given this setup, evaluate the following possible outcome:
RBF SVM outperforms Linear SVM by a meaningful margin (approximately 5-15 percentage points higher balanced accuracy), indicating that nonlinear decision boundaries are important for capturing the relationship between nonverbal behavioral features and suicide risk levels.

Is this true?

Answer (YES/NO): NO